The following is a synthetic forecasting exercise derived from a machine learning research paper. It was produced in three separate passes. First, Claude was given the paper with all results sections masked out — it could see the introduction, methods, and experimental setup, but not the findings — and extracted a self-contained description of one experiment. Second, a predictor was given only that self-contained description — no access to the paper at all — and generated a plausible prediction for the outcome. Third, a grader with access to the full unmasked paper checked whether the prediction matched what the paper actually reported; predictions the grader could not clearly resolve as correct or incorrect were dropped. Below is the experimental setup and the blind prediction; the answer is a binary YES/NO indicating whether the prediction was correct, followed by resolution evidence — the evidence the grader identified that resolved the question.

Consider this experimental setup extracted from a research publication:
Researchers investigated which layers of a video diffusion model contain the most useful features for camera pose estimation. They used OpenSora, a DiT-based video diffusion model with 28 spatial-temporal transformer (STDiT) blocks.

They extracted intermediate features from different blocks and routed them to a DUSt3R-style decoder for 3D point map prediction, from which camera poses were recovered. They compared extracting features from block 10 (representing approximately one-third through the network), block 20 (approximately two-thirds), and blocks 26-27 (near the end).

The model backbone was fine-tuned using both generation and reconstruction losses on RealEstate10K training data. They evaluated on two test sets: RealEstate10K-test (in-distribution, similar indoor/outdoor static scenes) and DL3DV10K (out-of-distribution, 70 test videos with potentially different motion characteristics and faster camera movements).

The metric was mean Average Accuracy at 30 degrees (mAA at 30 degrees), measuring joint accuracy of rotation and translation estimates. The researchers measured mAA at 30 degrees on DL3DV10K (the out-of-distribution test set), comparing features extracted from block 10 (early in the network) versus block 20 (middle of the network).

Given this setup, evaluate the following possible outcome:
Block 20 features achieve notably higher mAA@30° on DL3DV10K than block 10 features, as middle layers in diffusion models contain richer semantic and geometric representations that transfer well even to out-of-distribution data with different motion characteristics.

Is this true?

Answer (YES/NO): YES